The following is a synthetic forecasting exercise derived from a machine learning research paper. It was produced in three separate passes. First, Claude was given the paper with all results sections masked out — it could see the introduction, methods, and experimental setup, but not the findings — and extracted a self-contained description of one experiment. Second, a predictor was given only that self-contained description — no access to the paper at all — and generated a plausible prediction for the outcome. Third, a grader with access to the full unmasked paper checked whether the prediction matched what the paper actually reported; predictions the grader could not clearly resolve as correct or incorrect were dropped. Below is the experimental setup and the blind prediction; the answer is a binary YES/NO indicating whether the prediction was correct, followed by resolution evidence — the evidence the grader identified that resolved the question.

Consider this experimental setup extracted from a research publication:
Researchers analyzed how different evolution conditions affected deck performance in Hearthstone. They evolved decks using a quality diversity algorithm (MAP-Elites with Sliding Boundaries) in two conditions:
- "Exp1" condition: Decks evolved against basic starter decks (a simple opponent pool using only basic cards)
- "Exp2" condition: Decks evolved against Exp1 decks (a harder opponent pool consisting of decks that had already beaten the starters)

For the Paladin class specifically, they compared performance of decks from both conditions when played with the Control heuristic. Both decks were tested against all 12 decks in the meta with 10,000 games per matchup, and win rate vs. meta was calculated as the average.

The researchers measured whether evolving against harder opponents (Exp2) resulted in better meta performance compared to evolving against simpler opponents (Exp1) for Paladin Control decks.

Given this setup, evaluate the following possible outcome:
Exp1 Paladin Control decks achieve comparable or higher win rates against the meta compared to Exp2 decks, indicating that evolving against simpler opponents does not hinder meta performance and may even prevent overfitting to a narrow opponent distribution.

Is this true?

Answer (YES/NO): YES